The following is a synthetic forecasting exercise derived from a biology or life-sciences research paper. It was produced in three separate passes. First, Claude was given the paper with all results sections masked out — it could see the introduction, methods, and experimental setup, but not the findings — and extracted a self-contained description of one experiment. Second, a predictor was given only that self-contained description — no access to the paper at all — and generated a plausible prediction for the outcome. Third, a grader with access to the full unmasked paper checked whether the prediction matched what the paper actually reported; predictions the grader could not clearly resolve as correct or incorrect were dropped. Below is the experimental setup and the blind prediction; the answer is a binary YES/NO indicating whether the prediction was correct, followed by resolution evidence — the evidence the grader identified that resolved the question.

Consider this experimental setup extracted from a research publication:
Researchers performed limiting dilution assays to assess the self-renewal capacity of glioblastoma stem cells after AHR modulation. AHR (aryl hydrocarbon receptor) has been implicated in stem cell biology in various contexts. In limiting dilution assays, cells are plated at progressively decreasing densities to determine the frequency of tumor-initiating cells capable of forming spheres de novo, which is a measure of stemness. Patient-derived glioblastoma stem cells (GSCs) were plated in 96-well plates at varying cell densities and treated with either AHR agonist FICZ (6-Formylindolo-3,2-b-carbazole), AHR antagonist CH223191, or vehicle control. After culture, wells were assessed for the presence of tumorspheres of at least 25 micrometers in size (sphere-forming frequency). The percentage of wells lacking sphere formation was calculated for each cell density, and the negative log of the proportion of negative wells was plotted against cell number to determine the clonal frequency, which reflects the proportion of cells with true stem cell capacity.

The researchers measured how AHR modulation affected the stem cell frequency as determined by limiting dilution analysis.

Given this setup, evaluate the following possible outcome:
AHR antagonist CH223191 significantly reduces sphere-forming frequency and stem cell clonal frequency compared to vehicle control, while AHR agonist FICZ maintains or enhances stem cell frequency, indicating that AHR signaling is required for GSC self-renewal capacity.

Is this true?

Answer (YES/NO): YES